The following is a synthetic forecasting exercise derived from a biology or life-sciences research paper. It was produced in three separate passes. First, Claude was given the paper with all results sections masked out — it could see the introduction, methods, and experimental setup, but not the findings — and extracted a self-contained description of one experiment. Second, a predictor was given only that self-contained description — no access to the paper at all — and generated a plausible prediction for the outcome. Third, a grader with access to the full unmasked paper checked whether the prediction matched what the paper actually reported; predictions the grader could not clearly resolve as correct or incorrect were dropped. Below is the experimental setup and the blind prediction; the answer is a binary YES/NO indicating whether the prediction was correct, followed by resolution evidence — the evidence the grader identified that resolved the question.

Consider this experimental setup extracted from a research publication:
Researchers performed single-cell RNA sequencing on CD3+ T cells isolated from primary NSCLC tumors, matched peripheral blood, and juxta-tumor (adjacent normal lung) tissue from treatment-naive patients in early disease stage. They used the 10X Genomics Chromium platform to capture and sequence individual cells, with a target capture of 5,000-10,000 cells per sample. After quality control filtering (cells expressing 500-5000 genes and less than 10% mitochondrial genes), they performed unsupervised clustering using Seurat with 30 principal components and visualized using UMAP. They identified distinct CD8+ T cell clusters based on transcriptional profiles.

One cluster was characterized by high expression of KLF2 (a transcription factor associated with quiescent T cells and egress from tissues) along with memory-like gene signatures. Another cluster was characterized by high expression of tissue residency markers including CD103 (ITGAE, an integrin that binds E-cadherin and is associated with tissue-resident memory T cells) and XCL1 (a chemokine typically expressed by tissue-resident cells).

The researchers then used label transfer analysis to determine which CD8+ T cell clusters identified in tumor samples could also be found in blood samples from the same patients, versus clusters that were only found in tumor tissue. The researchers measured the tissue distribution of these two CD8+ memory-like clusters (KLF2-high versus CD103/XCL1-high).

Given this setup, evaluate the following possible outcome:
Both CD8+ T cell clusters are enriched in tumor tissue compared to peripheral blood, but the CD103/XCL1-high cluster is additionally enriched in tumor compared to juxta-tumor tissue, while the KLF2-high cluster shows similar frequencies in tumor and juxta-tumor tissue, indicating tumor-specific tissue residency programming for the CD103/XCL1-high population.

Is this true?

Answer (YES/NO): NO